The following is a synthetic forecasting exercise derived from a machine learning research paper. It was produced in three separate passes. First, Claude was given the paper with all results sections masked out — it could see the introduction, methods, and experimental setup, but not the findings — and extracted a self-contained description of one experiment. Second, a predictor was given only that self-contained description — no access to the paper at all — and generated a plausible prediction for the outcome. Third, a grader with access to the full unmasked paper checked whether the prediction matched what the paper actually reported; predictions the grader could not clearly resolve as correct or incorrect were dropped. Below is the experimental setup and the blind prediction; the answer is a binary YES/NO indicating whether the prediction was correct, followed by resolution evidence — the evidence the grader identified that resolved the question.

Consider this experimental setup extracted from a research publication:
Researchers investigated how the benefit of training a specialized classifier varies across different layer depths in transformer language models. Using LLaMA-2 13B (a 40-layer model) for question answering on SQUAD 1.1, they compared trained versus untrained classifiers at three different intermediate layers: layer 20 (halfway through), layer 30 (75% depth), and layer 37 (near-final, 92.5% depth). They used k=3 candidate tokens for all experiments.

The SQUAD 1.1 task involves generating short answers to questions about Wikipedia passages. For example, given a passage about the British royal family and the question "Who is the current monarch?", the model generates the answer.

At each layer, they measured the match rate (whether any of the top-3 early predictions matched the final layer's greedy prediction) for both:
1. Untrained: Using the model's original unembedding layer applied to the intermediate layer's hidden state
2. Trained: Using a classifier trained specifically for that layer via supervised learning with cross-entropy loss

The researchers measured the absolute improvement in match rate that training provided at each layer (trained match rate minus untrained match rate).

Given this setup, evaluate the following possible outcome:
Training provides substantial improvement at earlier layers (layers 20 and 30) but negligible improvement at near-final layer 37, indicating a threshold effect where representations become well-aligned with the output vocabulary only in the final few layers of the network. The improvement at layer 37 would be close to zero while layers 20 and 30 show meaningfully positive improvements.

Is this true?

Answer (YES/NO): NO